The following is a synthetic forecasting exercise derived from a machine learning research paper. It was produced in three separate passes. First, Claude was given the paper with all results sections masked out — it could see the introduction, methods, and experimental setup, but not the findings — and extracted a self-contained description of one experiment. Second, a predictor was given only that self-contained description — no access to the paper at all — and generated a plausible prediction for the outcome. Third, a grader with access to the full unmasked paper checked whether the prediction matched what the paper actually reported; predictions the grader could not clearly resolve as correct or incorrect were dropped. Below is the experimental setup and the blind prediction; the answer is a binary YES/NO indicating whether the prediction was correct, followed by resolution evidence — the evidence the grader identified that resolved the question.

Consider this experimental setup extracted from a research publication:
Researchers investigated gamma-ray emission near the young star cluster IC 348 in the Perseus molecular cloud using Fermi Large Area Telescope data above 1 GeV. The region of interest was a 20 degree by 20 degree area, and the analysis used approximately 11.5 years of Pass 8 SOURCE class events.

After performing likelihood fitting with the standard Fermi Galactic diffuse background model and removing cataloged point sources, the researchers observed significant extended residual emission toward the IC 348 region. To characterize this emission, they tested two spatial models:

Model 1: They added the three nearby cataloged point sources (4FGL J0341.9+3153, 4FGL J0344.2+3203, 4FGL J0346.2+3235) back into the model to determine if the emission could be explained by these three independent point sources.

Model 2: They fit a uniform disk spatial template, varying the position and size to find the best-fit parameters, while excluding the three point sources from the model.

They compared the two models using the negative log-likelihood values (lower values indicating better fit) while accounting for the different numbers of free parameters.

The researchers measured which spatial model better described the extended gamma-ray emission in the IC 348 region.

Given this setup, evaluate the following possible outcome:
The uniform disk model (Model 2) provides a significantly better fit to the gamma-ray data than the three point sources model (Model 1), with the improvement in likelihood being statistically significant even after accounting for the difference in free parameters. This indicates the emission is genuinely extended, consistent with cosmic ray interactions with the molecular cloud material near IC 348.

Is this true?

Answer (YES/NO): YES